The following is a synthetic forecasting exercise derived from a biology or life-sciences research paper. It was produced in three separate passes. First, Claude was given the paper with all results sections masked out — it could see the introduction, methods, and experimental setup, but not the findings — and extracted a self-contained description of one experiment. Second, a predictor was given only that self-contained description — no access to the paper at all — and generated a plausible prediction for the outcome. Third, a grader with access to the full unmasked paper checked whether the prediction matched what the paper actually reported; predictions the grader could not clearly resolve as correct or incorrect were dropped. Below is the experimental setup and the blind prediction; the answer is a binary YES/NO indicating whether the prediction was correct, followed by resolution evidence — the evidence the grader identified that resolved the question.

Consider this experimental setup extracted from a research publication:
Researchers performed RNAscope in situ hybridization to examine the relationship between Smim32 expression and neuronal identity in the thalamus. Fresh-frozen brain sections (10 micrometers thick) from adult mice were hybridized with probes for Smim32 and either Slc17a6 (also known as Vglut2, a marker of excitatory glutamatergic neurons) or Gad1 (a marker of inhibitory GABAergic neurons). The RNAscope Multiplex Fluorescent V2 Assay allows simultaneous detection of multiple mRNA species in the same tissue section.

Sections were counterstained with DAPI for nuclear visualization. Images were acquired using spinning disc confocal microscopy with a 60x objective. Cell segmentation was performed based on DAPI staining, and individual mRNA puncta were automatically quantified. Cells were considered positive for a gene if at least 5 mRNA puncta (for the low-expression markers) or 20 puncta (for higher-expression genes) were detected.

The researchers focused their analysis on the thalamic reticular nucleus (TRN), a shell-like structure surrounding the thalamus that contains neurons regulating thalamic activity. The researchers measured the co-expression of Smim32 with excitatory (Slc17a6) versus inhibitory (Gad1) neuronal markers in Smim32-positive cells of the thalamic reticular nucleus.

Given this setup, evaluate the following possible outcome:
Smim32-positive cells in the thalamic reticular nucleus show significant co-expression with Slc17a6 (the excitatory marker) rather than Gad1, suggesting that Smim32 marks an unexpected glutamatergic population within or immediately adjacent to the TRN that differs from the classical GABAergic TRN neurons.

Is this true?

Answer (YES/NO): NO